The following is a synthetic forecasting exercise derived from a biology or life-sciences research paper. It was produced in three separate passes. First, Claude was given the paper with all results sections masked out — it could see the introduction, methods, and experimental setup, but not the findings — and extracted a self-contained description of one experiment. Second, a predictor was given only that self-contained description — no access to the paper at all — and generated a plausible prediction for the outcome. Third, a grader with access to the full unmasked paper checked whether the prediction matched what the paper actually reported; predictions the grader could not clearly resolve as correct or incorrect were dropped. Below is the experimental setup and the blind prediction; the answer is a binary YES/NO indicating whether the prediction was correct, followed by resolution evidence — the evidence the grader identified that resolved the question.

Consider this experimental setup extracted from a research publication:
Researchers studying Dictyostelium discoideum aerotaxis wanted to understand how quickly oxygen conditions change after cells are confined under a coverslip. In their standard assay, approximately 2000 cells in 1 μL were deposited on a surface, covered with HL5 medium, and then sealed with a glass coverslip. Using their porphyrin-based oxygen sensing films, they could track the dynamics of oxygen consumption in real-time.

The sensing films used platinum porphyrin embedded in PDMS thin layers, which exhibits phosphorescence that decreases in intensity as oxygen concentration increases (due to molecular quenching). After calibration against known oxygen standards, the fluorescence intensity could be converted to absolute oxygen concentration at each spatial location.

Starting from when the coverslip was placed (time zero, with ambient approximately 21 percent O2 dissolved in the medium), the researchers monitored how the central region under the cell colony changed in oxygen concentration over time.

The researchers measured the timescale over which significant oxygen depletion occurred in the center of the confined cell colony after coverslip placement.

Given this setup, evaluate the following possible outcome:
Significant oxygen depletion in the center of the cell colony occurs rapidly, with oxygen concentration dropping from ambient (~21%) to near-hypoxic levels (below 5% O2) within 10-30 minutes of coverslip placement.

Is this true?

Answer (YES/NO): YES